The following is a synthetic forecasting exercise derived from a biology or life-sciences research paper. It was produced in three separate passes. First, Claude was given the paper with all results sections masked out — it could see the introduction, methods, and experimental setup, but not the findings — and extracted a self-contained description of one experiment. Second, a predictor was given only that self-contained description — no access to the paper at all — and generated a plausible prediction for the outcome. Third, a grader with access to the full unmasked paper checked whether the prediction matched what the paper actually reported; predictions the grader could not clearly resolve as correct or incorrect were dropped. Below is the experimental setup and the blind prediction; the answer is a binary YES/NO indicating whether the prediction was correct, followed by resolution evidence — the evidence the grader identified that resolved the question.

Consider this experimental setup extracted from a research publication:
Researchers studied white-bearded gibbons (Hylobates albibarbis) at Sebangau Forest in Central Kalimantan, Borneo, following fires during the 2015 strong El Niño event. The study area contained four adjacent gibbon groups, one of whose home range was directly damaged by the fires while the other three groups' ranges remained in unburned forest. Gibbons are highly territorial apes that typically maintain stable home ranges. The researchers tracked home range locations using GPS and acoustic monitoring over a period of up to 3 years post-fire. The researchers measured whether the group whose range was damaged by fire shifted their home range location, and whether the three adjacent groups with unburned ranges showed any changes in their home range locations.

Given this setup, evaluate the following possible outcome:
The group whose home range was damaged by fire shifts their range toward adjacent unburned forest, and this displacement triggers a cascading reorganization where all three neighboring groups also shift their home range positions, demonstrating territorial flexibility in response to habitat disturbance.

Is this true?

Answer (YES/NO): NO